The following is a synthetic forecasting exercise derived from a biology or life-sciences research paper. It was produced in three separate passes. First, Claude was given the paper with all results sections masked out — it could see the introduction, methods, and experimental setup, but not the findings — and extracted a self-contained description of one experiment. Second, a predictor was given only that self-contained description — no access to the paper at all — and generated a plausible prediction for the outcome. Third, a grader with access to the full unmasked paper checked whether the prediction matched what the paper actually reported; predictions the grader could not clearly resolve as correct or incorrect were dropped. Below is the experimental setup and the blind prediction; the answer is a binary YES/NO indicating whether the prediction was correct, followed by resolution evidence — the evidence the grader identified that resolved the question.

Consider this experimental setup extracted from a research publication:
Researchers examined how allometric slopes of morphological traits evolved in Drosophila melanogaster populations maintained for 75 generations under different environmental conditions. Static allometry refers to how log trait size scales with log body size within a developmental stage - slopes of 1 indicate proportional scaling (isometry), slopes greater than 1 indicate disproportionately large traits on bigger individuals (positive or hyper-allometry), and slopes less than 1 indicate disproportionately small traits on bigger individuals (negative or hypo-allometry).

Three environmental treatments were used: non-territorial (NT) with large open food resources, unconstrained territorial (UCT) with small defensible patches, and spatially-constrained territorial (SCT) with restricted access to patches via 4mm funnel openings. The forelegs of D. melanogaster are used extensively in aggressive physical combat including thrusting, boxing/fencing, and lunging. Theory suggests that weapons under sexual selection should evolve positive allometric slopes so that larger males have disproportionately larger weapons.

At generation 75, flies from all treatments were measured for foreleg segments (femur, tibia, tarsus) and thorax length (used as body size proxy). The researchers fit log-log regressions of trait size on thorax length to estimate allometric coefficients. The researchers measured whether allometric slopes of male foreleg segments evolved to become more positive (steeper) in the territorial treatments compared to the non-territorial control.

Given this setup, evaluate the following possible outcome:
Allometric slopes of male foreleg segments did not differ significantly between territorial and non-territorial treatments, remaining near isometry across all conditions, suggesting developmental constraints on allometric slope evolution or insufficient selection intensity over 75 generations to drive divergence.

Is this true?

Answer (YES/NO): NO